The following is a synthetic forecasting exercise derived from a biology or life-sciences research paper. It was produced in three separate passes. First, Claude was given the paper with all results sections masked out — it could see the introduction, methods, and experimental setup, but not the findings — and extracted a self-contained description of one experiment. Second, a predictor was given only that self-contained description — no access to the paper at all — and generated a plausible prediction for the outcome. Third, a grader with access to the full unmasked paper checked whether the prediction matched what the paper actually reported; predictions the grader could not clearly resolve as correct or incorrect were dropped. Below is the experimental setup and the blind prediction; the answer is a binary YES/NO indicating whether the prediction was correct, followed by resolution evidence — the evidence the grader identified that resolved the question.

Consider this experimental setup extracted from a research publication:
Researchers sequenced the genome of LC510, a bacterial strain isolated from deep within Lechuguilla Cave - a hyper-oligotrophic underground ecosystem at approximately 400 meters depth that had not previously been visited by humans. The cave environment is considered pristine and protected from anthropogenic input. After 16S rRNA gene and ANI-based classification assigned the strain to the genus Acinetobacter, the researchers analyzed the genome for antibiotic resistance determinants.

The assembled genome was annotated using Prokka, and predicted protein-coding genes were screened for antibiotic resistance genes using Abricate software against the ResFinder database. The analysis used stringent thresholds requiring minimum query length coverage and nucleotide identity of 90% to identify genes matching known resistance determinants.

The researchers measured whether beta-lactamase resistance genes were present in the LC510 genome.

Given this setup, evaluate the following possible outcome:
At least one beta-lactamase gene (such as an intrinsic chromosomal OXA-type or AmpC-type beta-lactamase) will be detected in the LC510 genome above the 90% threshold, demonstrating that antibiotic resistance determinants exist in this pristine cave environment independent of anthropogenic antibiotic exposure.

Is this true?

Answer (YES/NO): YES